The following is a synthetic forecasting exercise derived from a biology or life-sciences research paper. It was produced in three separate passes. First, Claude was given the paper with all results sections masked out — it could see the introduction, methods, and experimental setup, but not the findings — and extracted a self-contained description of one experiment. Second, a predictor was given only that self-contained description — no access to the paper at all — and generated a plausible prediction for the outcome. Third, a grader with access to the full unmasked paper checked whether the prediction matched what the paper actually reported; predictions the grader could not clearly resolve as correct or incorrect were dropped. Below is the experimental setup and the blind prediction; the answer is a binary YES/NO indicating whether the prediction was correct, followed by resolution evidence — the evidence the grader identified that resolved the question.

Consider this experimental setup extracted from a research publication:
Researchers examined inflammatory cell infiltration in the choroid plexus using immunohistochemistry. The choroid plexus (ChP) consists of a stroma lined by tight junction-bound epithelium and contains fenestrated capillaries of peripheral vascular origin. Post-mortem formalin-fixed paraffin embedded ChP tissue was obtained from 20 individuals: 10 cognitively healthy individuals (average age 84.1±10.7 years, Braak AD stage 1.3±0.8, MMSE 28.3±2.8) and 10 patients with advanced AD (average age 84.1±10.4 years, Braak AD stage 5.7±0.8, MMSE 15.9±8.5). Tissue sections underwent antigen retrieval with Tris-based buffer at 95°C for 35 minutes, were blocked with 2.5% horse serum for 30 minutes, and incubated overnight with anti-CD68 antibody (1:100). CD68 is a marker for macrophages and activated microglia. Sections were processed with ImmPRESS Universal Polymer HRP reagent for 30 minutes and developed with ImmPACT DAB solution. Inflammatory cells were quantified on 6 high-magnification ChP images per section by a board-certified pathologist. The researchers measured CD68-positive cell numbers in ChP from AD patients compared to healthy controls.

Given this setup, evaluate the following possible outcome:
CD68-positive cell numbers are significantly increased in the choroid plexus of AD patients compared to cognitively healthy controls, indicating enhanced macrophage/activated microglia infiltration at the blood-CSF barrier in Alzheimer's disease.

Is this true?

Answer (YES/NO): NO